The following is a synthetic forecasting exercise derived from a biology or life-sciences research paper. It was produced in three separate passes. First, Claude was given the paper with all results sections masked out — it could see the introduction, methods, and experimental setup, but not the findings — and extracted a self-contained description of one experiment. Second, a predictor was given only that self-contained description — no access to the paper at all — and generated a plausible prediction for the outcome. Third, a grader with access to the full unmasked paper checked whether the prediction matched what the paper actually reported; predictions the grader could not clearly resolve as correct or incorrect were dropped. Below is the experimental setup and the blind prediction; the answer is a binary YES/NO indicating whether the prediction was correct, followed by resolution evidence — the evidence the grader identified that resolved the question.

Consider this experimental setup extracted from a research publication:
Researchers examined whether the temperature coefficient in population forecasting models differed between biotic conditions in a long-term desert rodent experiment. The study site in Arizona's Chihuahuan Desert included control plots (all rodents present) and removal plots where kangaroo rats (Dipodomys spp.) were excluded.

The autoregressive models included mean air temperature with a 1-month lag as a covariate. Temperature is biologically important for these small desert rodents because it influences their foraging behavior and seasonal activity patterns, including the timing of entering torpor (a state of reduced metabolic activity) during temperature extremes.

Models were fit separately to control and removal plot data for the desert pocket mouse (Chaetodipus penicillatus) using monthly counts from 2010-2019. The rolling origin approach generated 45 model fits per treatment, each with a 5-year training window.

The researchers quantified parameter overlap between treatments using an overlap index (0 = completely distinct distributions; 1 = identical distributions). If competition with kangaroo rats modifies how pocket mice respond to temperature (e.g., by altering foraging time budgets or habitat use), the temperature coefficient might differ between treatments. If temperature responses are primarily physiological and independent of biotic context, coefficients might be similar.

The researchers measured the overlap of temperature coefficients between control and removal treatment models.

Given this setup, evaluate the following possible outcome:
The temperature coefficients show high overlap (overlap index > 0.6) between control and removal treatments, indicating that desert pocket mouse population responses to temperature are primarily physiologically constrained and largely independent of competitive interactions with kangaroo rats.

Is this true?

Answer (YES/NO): YES